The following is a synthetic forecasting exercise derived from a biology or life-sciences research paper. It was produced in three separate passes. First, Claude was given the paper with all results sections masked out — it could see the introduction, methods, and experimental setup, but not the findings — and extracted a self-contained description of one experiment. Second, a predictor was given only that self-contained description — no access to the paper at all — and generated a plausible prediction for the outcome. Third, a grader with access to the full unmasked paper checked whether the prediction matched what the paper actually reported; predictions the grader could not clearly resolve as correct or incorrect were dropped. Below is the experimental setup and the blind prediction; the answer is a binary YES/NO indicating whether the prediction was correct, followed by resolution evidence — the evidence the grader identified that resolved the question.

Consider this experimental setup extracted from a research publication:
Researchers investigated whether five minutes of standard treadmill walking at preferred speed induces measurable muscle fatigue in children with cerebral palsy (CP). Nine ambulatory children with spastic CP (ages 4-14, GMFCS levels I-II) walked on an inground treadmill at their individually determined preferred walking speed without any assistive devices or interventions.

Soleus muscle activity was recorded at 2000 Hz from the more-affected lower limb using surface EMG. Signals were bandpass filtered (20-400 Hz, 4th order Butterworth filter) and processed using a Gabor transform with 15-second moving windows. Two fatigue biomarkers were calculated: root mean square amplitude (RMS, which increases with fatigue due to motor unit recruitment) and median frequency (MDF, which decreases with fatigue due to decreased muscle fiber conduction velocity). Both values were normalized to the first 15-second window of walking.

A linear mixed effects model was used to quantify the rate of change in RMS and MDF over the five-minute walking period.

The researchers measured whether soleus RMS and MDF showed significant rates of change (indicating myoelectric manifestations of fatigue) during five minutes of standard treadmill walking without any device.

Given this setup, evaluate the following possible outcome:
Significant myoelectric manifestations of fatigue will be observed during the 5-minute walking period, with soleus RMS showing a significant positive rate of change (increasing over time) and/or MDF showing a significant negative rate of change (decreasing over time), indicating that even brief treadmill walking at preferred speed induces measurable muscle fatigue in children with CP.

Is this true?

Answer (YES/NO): NO